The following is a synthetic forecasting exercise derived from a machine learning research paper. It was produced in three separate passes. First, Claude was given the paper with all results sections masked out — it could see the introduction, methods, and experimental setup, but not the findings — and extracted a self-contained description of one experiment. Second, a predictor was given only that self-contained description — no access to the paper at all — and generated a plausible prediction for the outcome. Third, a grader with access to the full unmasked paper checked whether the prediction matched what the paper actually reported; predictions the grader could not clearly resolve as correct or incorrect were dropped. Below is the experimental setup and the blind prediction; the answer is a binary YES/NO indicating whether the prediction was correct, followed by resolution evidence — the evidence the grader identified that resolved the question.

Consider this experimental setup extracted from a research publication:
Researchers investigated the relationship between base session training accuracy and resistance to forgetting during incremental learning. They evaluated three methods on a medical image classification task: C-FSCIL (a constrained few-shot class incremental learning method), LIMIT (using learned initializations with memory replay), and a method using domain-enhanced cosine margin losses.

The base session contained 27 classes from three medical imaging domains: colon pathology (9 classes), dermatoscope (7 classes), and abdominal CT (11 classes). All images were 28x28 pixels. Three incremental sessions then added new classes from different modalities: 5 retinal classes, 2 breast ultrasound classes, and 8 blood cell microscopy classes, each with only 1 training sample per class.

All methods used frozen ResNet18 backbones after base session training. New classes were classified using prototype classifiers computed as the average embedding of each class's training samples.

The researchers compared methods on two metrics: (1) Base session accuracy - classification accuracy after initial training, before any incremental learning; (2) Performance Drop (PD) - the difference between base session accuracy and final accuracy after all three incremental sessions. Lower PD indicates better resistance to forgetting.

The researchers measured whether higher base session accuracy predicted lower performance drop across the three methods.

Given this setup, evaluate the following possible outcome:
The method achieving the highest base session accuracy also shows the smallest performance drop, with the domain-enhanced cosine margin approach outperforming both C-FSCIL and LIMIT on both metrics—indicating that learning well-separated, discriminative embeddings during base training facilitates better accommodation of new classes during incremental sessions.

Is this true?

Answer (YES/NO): YES